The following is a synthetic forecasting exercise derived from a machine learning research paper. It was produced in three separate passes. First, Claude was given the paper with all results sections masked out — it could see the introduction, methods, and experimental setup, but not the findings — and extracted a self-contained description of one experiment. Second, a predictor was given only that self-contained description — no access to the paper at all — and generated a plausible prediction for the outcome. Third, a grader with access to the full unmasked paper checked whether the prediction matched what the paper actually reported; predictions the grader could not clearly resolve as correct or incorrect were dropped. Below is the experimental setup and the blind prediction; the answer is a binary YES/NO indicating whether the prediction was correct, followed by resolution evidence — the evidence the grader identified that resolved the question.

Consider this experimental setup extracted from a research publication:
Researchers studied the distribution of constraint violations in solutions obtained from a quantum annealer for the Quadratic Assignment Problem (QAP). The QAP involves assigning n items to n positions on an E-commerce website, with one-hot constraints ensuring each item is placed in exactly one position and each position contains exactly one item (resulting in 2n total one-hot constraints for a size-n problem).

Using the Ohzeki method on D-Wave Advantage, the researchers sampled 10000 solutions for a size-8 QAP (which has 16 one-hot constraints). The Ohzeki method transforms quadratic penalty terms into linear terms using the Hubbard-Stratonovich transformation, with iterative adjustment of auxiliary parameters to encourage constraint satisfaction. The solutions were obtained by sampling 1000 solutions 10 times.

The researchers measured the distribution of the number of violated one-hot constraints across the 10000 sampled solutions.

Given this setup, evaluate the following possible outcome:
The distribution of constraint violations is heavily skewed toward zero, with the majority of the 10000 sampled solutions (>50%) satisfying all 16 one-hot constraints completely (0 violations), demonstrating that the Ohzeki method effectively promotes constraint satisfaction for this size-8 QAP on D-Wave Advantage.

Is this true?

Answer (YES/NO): NO